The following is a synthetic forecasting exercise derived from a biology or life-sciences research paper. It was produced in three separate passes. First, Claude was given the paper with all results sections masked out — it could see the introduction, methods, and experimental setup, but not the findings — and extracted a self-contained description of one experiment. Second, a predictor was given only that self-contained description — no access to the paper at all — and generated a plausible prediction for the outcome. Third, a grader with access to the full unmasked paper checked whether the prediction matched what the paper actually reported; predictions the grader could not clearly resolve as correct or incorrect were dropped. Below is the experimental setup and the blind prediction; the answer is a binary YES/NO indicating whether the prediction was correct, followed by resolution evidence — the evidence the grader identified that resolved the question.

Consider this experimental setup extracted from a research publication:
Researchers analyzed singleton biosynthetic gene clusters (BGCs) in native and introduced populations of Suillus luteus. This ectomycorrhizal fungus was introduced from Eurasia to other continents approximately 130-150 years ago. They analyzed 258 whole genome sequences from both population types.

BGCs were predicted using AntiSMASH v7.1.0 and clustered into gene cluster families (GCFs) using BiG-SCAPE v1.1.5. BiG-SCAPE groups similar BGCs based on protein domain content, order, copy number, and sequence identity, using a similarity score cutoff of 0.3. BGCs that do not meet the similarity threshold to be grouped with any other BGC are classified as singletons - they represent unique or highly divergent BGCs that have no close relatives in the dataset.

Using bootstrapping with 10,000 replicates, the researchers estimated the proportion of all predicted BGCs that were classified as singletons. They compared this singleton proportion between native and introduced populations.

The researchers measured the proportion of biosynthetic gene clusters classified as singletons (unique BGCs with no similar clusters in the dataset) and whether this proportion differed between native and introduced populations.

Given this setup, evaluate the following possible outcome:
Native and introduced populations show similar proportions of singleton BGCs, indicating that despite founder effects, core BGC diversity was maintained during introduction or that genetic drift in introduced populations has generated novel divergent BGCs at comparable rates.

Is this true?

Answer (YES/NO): NO